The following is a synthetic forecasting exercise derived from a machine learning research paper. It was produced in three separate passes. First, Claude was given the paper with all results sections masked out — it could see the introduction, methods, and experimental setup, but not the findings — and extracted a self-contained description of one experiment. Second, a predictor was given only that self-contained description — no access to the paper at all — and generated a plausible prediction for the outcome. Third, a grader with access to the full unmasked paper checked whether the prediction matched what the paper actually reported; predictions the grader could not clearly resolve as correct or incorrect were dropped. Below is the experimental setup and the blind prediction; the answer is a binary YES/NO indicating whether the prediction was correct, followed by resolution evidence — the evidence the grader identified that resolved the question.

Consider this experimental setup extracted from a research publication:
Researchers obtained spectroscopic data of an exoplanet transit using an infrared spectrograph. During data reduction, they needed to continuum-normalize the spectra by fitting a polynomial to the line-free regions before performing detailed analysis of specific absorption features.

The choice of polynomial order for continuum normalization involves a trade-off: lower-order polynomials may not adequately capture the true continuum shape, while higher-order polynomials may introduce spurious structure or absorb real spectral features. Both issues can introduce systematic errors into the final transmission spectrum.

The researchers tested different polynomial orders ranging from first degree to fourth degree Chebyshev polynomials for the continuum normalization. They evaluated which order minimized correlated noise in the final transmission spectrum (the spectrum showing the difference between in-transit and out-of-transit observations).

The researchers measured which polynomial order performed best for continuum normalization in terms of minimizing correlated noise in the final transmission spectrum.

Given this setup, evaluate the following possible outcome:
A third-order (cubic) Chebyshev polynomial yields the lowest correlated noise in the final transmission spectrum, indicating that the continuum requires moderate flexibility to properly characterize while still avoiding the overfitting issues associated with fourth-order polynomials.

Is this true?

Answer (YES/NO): NO